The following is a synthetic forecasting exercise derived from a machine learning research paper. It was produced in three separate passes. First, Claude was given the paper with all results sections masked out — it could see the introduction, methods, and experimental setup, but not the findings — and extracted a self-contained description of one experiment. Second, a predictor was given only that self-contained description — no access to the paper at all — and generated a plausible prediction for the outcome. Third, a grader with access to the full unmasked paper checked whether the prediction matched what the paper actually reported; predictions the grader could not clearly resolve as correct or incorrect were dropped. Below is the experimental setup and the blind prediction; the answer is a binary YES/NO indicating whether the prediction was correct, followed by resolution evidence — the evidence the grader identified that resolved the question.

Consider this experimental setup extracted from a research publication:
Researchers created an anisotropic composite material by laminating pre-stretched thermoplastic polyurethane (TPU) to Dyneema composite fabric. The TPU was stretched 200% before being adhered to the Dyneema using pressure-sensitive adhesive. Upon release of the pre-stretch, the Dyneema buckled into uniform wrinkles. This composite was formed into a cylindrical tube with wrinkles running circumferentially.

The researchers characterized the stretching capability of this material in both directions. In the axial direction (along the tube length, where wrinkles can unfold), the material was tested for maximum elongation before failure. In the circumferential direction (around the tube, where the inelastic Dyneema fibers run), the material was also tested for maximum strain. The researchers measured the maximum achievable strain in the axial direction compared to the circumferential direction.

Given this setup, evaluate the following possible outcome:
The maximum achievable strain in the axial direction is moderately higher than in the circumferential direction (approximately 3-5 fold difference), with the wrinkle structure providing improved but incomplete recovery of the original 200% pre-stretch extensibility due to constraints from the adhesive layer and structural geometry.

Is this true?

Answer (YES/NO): NO